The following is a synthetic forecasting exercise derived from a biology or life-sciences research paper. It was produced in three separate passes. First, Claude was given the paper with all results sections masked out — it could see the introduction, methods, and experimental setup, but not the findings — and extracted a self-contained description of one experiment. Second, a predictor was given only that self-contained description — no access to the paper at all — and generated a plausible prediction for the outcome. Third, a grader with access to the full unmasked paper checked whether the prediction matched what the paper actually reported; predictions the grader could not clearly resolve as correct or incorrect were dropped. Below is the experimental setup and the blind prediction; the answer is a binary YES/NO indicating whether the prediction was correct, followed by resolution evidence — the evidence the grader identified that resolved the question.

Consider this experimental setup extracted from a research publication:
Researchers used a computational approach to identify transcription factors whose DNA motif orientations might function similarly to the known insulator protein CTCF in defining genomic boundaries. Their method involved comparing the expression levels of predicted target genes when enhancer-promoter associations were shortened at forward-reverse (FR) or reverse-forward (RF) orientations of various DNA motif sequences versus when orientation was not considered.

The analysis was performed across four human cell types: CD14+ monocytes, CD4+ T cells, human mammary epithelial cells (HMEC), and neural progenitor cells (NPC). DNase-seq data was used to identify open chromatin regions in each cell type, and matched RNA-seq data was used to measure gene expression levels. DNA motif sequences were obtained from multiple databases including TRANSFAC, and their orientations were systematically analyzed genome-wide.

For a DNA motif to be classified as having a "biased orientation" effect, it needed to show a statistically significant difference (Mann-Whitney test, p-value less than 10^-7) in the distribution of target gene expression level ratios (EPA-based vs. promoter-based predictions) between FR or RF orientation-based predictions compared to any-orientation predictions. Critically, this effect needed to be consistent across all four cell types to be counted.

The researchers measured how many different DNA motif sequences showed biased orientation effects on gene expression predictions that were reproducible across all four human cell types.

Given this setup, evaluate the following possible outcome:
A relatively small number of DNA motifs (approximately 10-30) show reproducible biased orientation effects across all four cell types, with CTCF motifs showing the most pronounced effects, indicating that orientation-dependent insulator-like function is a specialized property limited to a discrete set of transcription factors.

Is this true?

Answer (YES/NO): NO